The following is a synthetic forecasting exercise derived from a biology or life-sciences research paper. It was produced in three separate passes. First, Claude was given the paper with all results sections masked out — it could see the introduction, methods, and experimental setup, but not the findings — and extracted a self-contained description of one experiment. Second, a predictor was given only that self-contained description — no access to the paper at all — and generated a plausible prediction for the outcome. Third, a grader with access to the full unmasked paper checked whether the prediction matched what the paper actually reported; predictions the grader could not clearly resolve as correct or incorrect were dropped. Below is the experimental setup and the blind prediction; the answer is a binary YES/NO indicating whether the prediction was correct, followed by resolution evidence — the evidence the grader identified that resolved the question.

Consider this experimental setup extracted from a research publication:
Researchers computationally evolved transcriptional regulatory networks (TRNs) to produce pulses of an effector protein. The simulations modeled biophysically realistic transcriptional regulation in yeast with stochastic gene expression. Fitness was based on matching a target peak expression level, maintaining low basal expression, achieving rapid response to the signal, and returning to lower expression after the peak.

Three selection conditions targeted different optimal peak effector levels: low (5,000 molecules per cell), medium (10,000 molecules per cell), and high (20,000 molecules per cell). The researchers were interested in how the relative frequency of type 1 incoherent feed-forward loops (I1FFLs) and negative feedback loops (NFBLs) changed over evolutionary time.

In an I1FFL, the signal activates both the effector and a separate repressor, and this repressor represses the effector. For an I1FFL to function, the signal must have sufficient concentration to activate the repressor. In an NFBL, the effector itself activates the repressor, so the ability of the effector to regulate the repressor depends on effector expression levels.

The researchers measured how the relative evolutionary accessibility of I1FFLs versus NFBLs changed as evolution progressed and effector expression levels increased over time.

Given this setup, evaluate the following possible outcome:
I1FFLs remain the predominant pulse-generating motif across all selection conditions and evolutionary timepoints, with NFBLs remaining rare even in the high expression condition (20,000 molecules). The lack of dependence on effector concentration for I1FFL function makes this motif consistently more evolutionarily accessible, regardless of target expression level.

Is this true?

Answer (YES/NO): NO